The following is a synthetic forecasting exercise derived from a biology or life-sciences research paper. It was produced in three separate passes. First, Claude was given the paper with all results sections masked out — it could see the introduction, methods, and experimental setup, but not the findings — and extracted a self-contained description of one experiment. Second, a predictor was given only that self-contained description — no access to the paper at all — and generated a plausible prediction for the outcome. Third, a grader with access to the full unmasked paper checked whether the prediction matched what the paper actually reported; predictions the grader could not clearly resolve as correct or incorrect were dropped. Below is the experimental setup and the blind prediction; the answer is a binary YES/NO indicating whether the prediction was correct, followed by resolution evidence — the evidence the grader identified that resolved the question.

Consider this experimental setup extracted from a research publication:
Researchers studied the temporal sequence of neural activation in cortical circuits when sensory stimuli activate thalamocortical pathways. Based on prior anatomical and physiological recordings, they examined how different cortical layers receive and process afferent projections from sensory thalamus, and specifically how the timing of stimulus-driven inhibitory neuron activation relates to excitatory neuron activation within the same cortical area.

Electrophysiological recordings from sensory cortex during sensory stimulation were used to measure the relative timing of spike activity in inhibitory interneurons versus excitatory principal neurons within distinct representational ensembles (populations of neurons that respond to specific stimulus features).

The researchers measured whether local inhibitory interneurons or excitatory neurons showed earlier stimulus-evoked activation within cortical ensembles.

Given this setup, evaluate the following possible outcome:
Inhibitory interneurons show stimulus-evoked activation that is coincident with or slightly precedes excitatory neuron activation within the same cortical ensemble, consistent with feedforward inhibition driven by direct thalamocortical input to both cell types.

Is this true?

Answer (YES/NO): YES